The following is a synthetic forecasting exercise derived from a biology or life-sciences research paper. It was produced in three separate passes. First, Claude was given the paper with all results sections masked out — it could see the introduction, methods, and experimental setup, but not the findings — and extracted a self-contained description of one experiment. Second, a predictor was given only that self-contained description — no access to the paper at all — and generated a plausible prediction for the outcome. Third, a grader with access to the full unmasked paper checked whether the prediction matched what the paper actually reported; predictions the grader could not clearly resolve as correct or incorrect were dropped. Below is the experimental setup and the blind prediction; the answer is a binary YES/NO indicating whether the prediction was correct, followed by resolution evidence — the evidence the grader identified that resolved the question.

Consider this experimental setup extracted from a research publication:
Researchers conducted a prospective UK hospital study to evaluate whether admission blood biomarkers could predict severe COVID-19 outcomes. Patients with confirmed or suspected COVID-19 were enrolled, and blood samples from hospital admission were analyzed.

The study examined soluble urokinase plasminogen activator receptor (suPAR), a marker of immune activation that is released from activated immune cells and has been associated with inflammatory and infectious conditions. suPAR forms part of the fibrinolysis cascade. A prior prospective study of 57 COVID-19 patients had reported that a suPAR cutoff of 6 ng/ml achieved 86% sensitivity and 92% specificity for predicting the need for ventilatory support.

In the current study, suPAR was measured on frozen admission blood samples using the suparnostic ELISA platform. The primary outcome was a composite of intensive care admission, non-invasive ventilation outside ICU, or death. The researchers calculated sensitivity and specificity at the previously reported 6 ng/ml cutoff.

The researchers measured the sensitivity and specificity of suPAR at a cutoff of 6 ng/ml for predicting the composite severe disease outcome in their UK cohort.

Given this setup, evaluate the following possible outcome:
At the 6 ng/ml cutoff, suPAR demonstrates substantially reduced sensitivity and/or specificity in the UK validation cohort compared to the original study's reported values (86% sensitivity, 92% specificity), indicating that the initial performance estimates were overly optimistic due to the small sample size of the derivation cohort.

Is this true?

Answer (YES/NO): YES